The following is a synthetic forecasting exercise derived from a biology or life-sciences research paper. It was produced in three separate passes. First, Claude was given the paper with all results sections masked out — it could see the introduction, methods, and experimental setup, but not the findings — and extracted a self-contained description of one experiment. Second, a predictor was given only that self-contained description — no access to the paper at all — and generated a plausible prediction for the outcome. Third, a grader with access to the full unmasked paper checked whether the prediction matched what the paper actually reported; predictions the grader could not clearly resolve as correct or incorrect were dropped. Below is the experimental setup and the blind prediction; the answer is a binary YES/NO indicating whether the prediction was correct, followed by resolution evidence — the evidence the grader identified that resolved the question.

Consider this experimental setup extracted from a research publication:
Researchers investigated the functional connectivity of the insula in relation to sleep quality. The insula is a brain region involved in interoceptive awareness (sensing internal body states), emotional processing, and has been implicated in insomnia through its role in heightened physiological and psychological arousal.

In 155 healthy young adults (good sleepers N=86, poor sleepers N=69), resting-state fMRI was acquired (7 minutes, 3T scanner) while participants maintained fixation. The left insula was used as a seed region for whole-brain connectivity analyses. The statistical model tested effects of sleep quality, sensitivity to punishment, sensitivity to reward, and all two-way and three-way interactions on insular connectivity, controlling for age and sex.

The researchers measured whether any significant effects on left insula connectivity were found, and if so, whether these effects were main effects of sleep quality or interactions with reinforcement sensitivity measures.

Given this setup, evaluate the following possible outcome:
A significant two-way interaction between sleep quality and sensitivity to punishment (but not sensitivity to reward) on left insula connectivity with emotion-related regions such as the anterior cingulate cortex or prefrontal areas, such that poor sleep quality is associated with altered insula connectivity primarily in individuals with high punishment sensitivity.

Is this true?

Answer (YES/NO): NO